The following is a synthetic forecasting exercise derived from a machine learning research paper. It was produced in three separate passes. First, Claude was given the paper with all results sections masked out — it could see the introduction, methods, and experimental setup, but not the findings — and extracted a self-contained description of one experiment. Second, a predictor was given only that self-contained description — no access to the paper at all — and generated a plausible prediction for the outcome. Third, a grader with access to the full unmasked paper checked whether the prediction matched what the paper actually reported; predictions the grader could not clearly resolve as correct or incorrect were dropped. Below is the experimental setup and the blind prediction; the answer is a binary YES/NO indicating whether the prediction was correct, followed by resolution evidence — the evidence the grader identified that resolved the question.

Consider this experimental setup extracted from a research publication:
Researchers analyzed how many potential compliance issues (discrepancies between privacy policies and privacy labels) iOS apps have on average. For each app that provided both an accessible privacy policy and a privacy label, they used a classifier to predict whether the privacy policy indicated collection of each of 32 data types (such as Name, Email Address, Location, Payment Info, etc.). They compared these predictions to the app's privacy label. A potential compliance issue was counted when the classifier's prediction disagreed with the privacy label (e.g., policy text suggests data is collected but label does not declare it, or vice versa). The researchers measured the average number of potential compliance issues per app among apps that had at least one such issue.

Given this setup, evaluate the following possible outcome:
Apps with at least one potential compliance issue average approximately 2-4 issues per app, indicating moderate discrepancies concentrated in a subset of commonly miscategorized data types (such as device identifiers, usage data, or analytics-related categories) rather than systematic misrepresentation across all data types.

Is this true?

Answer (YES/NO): NO